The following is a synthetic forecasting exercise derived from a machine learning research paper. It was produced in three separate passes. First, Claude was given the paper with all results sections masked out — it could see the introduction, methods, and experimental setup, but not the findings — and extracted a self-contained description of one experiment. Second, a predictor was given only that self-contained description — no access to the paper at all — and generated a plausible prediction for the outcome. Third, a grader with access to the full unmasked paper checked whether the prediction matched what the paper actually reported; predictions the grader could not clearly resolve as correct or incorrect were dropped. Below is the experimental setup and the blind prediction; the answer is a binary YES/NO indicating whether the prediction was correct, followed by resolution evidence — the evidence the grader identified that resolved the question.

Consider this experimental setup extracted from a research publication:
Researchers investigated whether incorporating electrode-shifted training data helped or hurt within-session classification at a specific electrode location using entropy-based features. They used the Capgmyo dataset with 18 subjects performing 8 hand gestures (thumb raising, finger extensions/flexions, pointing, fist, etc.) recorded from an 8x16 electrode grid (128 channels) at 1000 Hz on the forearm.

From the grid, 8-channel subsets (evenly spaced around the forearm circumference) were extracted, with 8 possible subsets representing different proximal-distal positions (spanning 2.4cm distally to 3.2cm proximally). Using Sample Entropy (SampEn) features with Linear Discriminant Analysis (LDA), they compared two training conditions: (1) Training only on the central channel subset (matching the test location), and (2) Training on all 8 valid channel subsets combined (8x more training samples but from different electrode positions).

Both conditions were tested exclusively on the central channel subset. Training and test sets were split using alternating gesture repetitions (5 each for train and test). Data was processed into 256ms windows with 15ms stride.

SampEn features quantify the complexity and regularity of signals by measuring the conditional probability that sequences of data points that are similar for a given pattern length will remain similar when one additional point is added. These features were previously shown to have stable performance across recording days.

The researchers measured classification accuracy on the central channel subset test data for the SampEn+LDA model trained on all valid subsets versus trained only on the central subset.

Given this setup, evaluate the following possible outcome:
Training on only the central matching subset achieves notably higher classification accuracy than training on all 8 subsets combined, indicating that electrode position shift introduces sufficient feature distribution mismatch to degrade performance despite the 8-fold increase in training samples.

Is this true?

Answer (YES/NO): NO